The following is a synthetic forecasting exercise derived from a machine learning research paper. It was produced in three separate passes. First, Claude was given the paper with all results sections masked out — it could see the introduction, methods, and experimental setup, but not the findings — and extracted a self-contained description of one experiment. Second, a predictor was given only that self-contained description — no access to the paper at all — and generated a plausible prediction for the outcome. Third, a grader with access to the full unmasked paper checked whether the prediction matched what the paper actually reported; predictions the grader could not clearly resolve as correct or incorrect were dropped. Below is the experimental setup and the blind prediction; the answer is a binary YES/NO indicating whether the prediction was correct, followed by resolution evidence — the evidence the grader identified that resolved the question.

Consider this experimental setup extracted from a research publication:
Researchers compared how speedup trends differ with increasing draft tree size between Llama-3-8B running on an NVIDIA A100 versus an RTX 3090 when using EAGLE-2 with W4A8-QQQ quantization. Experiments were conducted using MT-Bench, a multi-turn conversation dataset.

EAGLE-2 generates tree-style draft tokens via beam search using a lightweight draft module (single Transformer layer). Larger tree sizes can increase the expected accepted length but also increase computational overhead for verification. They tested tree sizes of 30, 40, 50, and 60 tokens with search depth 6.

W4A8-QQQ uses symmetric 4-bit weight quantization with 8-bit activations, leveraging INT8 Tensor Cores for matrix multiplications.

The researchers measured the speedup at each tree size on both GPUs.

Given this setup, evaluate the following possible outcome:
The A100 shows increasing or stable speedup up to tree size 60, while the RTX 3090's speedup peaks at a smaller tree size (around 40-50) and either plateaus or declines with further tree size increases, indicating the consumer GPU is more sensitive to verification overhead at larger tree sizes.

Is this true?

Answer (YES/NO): NO